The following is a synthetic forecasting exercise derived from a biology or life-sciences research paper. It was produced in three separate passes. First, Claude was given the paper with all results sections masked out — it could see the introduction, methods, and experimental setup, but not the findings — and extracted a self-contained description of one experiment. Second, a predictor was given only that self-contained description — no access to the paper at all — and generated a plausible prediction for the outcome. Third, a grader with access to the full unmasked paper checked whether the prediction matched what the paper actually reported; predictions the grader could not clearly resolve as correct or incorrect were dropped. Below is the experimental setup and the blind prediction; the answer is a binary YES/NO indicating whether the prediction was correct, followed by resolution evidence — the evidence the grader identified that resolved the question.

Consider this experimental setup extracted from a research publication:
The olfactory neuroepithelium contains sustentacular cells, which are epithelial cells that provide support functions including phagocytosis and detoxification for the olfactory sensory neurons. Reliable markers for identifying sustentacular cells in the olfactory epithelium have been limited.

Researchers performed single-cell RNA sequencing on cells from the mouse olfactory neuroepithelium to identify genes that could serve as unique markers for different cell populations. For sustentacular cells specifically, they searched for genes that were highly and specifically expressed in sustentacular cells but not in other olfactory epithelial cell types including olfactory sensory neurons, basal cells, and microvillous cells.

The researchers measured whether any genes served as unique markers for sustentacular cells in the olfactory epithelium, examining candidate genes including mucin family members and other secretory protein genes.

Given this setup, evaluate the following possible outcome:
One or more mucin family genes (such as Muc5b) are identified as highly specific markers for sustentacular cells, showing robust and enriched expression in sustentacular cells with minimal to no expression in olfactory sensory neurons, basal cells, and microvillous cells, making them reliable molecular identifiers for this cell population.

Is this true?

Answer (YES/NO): YES